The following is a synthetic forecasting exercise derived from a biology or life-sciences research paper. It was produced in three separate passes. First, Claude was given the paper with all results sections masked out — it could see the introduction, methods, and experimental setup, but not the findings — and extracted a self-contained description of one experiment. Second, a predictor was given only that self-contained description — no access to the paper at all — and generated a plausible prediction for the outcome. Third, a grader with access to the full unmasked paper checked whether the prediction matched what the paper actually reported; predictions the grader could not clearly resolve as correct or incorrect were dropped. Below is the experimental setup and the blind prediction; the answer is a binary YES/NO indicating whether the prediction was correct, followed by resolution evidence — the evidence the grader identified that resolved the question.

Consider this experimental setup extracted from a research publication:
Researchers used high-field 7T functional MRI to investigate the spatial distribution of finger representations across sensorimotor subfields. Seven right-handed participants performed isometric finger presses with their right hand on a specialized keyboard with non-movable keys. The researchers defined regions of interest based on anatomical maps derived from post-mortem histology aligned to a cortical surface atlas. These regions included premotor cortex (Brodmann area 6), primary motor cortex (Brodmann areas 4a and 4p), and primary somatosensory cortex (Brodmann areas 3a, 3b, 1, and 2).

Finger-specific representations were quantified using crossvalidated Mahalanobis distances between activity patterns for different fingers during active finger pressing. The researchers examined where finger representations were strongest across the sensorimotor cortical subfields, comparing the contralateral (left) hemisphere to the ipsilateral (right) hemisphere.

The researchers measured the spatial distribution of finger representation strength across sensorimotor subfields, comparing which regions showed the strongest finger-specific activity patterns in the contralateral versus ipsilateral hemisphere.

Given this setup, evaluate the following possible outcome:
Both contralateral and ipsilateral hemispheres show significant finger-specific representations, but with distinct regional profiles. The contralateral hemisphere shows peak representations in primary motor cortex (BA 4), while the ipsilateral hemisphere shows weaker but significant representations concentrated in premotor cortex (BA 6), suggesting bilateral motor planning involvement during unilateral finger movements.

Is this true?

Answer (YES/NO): NO